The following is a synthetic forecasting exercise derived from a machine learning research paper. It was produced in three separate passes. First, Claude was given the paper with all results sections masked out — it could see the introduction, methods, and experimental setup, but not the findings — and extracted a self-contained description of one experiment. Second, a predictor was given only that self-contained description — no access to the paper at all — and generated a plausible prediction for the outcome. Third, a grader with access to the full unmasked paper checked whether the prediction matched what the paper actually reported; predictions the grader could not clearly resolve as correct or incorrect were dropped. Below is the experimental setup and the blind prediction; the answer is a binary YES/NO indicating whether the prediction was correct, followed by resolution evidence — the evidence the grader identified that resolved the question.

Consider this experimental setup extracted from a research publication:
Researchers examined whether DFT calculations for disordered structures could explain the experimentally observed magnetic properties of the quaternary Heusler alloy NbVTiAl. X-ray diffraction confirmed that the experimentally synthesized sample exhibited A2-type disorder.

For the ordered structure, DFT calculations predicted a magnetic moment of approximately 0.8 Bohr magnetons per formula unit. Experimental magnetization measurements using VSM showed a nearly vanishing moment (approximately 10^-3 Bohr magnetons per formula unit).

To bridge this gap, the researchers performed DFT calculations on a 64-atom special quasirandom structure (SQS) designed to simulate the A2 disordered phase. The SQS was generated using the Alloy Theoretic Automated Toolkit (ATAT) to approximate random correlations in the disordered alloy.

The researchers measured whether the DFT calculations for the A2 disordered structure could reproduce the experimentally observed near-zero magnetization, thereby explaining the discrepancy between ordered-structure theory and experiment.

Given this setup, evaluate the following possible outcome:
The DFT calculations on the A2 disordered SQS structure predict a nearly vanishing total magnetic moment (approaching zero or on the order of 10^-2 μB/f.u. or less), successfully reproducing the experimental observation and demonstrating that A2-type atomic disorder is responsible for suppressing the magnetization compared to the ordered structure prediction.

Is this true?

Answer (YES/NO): YES